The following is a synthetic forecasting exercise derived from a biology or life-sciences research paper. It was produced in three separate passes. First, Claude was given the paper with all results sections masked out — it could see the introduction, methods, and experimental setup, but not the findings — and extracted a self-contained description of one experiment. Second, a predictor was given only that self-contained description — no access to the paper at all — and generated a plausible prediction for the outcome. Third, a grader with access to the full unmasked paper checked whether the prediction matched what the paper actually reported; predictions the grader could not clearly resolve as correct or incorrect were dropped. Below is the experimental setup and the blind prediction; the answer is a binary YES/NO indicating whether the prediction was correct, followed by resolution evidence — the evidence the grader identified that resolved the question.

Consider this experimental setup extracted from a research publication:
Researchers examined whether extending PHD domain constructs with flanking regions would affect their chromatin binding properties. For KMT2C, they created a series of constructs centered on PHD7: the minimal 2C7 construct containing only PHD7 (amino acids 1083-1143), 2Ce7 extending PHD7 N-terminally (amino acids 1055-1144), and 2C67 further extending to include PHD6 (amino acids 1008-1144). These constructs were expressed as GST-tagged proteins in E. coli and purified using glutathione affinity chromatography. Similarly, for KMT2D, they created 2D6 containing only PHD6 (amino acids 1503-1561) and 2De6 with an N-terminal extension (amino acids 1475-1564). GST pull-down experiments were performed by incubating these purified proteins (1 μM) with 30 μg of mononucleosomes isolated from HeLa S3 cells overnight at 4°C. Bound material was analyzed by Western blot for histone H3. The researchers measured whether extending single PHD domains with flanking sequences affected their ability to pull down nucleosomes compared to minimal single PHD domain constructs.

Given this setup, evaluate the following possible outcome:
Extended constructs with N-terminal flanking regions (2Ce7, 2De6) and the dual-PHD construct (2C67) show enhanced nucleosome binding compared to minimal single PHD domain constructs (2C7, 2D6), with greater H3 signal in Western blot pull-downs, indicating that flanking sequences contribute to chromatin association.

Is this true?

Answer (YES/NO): YES